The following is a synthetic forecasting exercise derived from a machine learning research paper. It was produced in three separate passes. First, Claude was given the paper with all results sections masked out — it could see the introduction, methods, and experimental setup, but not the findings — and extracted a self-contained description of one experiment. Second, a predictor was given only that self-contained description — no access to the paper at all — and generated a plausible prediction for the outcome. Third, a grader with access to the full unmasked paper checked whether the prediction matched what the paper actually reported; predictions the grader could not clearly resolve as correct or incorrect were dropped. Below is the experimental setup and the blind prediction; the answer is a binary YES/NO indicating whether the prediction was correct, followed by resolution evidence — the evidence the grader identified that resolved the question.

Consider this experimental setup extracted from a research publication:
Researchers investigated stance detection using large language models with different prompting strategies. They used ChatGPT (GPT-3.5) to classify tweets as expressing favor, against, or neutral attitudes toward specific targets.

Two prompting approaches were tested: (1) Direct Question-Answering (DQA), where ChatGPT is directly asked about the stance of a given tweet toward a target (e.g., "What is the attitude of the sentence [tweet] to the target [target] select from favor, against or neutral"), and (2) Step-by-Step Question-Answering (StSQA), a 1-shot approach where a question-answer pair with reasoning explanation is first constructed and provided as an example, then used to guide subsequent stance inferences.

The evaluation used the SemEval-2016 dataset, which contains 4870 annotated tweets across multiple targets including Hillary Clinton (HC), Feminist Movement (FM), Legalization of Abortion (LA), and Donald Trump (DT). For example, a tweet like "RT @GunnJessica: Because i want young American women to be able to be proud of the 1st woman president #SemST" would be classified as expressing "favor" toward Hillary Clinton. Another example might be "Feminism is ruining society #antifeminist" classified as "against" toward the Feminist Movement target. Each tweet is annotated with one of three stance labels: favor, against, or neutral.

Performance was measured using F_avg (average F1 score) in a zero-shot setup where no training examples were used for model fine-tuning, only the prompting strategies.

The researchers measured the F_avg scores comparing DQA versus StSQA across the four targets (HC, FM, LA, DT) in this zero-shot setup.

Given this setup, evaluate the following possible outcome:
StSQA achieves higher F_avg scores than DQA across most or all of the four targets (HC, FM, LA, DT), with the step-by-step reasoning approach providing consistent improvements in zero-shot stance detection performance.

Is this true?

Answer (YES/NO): NO